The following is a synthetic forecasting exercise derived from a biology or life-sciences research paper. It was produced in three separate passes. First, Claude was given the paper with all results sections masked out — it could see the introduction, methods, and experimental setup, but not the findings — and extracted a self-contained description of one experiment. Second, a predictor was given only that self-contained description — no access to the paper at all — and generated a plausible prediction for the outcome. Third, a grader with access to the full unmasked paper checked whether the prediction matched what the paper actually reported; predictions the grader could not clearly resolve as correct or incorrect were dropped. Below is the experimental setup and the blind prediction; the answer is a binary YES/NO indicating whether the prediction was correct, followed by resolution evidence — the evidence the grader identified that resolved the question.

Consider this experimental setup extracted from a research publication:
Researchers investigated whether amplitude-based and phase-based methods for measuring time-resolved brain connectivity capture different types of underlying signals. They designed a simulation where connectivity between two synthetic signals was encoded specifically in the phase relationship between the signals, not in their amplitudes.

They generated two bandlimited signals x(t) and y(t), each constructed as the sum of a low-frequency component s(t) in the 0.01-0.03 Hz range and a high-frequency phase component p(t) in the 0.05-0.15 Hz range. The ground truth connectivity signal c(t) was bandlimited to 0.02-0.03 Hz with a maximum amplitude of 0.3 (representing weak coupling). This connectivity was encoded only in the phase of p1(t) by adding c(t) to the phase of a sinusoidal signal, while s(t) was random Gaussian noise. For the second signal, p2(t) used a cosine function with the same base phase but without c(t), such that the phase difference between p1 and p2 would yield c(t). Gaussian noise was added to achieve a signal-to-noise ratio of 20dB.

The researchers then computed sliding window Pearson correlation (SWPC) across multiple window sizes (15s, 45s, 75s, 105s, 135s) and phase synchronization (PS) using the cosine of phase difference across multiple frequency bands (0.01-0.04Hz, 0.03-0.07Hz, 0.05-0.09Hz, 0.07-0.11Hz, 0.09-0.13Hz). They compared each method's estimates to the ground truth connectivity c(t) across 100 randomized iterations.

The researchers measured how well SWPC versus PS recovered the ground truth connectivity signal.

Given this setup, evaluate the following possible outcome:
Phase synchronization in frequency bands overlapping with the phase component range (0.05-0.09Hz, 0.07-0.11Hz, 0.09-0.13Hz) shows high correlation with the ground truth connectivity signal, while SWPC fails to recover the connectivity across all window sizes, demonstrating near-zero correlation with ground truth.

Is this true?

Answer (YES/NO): NO